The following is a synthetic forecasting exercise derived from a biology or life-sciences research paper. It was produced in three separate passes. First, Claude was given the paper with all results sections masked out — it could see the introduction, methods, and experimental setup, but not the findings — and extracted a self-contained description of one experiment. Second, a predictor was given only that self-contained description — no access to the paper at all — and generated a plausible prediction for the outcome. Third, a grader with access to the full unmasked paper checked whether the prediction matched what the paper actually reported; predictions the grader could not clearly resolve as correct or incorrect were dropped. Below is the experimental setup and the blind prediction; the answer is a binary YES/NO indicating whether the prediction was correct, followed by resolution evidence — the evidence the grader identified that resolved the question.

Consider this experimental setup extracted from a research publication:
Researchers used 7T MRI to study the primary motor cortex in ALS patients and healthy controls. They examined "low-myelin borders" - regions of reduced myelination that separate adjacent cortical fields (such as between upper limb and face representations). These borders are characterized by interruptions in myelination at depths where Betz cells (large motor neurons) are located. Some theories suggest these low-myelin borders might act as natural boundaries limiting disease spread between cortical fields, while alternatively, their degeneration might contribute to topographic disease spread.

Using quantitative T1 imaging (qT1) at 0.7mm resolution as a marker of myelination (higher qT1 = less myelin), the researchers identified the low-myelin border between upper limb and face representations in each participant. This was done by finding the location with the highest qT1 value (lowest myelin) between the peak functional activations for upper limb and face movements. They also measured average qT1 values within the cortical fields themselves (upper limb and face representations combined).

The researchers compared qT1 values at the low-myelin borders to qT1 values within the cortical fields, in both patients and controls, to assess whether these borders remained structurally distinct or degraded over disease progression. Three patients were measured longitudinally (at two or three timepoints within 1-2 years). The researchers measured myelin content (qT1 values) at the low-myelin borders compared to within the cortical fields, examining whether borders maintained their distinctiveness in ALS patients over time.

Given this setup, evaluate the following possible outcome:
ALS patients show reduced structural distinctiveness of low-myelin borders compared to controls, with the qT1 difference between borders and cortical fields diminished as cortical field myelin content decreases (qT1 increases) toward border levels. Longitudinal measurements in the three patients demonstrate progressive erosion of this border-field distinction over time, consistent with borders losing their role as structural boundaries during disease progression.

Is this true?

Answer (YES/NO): NO